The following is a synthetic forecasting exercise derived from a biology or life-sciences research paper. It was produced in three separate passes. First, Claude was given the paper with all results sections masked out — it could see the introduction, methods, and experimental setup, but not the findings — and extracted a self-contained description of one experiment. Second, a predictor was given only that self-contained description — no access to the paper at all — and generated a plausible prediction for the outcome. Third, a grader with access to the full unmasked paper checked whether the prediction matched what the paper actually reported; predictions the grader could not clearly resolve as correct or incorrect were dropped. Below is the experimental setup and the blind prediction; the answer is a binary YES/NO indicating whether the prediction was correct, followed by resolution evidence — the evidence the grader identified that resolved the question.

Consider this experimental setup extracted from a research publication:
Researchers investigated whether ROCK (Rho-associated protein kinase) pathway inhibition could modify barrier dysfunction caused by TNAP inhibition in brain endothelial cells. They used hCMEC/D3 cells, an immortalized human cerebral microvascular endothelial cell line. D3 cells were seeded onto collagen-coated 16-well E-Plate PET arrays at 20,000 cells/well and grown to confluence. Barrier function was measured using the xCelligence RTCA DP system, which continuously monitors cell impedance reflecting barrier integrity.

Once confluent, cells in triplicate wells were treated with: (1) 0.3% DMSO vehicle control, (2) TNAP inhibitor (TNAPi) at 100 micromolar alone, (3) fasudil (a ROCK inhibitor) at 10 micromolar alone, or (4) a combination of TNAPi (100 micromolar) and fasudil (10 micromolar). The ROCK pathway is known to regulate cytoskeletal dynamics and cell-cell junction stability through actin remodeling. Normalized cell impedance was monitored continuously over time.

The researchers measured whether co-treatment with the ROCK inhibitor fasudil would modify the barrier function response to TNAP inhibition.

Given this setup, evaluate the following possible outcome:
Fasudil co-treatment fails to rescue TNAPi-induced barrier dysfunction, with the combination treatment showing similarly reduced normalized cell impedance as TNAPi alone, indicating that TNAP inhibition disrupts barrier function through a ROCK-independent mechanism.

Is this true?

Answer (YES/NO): NO